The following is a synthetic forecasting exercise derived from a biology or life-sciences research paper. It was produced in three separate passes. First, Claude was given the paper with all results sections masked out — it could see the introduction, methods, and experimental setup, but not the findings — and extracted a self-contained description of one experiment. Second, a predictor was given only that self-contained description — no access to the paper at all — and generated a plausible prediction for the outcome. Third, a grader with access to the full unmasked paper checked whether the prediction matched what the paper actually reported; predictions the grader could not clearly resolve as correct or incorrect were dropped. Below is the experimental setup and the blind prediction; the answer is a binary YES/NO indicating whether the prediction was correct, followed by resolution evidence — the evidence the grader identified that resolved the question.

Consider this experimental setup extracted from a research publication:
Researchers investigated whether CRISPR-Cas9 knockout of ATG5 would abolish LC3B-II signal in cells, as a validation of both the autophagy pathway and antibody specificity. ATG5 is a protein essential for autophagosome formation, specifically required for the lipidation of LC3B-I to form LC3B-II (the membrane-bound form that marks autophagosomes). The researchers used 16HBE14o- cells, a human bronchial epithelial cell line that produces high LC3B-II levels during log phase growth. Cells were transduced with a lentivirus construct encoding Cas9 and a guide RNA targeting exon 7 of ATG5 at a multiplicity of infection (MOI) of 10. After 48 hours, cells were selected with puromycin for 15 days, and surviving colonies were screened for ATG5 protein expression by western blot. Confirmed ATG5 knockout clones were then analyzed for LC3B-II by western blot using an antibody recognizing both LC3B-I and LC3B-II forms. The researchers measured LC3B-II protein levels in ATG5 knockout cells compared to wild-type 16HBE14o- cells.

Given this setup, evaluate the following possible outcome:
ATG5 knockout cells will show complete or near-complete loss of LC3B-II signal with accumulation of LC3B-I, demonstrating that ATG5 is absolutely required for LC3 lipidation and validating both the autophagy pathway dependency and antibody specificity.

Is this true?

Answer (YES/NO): YES